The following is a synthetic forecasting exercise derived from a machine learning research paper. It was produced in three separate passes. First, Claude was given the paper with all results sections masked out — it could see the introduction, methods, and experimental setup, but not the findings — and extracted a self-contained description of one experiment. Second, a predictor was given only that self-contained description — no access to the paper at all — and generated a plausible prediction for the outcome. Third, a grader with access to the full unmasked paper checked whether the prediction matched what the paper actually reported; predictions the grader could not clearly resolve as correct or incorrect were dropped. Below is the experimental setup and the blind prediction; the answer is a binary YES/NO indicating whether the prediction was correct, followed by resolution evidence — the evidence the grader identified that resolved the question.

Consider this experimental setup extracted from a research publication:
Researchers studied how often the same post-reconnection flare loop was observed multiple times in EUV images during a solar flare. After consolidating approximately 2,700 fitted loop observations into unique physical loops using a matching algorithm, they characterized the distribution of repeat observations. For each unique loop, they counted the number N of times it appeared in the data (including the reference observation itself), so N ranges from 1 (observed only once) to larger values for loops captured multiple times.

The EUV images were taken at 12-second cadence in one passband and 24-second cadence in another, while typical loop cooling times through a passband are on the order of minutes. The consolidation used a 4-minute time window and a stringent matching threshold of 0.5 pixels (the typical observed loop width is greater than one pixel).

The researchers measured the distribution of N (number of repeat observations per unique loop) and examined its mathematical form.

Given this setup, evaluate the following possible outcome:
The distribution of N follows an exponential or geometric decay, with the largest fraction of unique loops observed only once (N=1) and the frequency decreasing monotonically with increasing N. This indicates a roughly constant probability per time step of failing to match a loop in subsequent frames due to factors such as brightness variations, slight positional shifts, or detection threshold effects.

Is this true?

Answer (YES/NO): YES